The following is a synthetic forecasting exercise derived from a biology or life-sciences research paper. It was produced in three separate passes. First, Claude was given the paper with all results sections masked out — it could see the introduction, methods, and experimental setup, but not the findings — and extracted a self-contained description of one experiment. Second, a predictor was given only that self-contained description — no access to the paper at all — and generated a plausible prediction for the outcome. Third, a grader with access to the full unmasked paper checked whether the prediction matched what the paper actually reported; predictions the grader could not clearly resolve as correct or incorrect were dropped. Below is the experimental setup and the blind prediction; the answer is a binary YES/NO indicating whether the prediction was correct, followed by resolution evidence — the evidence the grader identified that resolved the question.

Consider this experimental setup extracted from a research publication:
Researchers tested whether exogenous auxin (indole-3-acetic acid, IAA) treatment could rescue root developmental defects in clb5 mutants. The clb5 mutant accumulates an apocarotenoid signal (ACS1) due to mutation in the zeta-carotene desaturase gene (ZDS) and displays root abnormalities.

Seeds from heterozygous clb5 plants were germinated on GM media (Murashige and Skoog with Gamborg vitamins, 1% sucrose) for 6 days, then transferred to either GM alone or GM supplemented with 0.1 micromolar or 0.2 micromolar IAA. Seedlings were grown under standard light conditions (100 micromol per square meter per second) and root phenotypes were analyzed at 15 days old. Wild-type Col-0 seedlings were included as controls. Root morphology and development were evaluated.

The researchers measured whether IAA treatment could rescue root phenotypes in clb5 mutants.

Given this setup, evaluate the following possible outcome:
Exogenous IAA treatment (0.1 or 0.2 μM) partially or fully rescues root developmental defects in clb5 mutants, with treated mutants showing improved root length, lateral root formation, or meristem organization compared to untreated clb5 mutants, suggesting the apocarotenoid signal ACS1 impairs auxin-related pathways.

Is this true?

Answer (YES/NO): NO